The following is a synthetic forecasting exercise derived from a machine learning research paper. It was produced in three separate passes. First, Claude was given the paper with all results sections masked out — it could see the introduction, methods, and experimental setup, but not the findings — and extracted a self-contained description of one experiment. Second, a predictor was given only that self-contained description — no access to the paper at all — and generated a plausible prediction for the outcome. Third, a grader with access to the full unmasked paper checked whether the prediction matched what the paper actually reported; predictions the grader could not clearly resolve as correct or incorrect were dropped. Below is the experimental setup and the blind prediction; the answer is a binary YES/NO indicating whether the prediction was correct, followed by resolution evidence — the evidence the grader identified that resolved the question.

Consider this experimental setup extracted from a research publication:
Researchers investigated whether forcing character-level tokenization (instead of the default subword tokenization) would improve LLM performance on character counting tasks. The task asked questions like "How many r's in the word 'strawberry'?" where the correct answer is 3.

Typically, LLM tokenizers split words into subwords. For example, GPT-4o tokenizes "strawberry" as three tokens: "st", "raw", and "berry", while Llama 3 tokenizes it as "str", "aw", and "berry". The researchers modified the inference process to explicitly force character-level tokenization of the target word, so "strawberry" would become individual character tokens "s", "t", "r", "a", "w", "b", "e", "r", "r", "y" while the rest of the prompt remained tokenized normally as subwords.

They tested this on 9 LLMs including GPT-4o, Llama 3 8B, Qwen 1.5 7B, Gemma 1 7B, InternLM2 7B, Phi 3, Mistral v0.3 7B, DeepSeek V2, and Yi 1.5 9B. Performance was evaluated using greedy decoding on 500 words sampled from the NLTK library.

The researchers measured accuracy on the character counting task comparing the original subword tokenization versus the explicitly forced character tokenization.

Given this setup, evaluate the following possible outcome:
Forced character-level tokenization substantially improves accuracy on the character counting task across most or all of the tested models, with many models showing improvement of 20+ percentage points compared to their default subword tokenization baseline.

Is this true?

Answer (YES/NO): NO